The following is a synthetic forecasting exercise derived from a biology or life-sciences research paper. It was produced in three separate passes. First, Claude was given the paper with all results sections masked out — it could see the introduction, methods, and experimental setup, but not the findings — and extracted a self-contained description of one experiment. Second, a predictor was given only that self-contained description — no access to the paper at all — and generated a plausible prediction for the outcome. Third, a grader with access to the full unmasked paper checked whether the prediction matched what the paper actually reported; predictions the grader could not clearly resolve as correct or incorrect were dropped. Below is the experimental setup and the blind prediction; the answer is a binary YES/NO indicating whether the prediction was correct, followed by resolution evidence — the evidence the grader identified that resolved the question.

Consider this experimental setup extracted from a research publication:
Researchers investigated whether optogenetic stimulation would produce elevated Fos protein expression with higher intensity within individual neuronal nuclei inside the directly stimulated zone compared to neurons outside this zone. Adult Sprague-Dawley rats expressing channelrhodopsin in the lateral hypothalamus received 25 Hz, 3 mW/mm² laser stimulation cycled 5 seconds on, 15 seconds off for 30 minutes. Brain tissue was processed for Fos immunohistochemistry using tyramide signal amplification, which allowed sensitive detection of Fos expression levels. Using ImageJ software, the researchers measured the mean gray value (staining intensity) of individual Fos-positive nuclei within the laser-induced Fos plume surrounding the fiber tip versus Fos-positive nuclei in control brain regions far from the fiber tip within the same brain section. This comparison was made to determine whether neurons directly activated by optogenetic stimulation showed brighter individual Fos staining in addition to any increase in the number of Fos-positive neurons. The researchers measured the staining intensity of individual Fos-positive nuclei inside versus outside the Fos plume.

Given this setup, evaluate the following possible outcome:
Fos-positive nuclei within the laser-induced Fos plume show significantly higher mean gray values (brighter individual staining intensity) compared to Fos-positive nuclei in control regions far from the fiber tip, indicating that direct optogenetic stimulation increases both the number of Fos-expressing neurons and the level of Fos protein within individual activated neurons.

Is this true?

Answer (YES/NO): YES